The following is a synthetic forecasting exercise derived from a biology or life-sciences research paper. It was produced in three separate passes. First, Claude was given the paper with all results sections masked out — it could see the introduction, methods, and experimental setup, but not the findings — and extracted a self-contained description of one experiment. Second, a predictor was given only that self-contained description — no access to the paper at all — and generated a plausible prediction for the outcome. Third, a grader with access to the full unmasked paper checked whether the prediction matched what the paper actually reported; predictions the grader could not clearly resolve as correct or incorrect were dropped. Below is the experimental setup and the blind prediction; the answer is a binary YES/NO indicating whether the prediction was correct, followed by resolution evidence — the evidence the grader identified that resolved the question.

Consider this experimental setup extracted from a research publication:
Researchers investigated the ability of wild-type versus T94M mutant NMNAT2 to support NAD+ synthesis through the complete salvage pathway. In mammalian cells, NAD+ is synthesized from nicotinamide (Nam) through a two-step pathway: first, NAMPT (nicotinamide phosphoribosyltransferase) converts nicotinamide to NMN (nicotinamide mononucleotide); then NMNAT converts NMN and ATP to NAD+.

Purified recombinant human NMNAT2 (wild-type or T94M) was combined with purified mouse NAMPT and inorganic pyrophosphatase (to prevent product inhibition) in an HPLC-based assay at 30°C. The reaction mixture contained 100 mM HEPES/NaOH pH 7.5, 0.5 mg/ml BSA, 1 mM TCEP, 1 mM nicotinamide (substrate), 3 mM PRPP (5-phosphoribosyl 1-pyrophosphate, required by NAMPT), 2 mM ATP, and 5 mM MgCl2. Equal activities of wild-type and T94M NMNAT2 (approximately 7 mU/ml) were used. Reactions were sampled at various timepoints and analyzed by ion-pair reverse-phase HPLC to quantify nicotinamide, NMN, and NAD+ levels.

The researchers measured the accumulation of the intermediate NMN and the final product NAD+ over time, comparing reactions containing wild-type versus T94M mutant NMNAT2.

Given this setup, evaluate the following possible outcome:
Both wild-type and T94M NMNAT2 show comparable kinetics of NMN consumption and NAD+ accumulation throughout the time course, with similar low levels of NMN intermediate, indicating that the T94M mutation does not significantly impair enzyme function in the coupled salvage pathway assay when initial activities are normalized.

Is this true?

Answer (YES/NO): NO